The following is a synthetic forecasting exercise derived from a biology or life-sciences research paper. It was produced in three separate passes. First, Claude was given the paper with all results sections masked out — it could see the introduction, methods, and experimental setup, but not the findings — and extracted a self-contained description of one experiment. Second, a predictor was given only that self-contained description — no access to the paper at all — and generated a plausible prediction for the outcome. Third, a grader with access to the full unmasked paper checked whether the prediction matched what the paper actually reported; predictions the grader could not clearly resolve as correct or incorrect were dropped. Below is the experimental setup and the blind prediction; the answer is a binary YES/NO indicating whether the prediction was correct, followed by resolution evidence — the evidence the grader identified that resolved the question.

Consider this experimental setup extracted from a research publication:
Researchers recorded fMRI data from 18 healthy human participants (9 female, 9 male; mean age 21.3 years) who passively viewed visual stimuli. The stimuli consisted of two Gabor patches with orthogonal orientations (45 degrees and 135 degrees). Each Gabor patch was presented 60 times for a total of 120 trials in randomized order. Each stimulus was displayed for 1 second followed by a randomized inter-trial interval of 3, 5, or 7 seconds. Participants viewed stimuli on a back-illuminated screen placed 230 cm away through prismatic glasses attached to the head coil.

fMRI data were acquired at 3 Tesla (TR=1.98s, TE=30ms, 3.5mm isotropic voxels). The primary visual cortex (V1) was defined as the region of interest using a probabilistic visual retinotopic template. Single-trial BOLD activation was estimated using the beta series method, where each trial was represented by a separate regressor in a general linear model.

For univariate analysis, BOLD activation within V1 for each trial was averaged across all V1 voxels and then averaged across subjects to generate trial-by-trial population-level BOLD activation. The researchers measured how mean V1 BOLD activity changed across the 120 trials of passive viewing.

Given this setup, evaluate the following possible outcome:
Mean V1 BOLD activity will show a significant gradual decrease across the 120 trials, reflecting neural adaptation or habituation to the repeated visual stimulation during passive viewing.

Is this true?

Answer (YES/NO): NO